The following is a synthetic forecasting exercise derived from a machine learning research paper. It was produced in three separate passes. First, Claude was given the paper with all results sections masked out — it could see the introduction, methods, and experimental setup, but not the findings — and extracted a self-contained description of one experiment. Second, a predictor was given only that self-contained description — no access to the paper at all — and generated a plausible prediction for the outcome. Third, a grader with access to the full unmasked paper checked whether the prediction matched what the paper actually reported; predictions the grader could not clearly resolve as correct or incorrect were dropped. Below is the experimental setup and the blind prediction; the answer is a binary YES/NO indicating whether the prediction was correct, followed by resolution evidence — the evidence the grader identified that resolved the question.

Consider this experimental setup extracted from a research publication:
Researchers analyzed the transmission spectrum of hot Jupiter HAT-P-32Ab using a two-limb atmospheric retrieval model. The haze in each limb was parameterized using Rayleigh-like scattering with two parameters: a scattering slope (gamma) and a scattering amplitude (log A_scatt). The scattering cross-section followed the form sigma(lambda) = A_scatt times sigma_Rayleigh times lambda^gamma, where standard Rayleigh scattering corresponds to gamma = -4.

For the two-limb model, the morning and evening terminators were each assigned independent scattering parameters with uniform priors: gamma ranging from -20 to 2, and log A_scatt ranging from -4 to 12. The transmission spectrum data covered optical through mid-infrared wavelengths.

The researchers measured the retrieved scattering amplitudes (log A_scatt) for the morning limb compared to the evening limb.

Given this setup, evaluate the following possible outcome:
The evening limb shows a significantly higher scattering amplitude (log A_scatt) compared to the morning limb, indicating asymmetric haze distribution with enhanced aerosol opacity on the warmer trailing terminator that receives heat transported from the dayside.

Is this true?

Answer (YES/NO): NO